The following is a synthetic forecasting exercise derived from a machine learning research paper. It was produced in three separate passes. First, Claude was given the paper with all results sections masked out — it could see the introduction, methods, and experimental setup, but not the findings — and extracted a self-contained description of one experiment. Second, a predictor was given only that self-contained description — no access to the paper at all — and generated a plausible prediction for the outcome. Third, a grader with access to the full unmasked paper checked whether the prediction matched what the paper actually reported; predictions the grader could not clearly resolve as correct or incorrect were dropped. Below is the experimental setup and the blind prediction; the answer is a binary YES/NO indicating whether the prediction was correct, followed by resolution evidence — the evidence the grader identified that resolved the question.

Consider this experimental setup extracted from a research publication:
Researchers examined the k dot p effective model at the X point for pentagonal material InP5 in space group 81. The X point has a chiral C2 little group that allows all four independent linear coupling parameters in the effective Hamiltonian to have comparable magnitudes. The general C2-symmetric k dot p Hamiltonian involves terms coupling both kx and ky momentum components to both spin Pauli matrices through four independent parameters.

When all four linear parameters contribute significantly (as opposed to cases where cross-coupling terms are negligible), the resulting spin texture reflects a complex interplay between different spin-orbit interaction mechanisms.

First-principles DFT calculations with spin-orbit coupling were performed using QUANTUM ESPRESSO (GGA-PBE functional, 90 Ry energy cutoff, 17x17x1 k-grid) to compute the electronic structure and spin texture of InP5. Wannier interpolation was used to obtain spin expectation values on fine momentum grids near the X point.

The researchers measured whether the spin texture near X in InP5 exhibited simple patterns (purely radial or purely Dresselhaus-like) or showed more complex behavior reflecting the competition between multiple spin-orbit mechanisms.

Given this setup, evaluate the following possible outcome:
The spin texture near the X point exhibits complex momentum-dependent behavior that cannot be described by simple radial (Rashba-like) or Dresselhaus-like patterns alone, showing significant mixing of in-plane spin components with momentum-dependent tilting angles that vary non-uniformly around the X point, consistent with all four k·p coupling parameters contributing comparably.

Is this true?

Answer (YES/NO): YES